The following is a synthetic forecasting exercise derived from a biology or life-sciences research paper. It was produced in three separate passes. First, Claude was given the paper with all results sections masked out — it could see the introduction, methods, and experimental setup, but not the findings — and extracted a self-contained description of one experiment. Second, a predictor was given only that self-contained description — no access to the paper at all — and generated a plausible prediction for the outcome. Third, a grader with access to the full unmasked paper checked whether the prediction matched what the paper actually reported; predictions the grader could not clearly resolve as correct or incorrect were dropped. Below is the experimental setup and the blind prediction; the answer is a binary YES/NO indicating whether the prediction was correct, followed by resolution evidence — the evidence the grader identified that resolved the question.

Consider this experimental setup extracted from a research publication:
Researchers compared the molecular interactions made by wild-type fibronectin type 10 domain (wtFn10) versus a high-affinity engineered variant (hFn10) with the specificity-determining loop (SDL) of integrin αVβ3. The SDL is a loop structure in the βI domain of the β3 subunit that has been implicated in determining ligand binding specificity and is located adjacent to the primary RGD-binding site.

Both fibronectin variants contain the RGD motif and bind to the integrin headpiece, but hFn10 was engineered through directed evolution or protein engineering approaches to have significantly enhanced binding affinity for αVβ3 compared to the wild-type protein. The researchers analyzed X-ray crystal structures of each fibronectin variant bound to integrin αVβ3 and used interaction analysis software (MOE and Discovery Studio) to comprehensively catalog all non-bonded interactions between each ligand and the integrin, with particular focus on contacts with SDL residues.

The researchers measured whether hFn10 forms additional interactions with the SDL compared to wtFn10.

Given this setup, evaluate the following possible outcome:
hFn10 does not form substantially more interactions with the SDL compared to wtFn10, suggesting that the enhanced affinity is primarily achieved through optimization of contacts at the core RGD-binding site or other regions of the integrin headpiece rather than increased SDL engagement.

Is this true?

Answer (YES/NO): NO